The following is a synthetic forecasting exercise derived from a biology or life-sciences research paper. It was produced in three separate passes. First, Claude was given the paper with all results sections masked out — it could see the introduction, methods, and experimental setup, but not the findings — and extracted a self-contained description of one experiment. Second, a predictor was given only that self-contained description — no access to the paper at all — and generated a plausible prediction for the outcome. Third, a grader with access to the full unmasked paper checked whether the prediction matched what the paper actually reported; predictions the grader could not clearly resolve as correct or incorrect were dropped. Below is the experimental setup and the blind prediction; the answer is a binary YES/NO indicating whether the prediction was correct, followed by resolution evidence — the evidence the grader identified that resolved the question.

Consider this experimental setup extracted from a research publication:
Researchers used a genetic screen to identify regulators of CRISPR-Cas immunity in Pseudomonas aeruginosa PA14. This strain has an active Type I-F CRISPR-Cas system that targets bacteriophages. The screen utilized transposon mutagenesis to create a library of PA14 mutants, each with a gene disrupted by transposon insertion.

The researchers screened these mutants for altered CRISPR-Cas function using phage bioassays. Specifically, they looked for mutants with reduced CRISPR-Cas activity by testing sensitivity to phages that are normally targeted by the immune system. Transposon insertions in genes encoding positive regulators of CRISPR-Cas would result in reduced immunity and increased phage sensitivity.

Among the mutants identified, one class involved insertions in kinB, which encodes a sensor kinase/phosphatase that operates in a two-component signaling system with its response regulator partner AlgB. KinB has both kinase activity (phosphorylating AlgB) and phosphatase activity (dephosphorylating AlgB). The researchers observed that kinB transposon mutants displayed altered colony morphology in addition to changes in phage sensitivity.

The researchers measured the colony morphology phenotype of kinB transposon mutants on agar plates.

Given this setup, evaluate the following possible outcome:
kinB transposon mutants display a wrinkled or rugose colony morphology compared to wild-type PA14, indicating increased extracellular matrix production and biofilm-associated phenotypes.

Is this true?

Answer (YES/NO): NO